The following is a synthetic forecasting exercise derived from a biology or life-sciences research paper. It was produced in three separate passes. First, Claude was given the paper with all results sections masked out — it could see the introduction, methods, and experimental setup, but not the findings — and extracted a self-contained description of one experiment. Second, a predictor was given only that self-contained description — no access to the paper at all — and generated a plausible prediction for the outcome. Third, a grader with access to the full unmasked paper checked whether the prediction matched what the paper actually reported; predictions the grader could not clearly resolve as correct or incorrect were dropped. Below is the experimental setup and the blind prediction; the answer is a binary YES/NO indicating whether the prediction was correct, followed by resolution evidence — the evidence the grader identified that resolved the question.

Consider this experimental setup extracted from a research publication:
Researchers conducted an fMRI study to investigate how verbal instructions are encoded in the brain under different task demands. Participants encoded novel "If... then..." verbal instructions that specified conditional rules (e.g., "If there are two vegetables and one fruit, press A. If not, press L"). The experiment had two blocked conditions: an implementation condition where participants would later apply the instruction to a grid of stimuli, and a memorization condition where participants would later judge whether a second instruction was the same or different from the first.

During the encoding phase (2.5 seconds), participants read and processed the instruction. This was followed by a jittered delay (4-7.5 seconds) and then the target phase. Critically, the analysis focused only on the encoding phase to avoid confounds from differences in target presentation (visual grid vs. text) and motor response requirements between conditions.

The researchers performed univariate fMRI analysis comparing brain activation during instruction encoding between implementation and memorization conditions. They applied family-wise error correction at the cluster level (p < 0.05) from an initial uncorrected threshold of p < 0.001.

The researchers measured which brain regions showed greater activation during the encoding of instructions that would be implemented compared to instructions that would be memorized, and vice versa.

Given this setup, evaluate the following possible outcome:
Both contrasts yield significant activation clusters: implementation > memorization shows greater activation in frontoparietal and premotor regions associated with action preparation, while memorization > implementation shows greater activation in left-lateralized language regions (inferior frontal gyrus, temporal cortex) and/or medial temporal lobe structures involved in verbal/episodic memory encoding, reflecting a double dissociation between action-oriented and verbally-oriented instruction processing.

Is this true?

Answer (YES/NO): NO